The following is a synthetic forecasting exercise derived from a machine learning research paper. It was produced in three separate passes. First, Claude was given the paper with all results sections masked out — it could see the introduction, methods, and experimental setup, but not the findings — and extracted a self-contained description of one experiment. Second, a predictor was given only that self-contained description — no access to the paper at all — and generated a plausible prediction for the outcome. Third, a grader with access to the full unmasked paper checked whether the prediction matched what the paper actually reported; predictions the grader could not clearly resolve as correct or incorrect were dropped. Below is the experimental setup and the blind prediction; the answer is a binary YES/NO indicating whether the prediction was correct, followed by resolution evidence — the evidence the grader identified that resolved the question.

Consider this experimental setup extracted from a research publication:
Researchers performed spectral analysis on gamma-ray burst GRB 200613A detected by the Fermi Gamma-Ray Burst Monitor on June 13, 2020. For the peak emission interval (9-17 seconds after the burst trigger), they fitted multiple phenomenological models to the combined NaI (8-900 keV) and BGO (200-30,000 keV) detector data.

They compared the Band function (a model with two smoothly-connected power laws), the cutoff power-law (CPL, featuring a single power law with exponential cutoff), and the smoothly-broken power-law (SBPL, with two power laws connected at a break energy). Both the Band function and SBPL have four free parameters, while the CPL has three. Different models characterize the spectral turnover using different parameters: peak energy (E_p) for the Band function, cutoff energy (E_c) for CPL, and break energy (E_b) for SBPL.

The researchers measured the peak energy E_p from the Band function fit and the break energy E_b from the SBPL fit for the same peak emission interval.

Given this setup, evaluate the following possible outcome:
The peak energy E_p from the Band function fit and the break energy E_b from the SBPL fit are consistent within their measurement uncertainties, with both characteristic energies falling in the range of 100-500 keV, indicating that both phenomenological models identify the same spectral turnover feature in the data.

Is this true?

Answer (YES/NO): NO